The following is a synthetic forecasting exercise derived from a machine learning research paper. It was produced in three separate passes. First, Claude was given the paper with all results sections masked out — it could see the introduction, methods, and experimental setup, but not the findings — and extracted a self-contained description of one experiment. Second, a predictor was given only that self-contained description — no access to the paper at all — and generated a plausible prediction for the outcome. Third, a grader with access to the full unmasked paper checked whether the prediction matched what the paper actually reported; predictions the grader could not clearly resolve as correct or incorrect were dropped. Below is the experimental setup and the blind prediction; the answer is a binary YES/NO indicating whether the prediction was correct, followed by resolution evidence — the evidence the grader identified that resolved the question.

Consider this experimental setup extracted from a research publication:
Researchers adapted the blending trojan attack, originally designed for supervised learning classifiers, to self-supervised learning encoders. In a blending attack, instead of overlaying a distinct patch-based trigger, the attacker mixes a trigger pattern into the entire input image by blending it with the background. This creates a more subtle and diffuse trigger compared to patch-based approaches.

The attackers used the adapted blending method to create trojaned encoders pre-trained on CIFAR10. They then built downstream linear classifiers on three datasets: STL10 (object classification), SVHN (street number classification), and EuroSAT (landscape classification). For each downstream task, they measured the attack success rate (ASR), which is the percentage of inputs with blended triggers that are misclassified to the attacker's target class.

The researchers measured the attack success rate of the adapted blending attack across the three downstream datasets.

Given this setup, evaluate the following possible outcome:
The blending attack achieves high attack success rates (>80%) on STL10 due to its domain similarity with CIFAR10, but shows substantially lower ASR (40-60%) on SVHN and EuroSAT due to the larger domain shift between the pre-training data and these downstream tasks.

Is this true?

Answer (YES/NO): NO